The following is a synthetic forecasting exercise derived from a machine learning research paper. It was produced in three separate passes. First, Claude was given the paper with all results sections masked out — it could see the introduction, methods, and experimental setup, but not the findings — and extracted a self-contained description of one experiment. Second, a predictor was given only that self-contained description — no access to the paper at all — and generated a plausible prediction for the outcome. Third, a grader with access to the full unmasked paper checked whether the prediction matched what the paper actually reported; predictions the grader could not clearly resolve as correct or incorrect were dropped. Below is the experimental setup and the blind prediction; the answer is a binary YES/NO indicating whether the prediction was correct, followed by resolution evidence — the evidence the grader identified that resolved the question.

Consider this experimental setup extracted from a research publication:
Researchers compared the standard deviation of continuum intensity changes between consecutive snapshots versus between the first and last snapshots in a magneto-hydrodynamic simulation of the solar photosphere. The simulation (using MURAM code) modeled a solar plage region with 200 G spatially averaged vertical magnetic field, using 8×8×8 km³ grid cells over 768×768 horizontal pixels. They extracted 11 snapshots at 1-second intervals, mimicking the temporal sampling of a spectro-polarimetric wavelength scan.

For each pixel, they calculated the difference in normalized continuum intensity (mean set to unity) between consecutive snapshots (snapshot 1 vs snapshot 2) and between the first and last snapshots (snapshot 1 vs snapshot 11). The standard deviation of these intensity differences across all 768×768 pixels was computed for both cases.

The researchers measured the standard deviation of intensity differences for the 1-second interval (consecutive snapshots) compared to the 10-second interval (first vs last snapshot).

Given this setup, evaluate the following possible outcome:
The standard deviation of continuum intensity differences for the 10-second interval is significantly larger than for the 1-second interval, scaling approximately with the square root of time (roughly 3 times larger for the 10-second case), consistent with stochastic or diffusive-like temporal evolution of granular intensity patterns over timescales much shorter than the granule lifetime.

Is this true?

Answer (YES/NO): NO